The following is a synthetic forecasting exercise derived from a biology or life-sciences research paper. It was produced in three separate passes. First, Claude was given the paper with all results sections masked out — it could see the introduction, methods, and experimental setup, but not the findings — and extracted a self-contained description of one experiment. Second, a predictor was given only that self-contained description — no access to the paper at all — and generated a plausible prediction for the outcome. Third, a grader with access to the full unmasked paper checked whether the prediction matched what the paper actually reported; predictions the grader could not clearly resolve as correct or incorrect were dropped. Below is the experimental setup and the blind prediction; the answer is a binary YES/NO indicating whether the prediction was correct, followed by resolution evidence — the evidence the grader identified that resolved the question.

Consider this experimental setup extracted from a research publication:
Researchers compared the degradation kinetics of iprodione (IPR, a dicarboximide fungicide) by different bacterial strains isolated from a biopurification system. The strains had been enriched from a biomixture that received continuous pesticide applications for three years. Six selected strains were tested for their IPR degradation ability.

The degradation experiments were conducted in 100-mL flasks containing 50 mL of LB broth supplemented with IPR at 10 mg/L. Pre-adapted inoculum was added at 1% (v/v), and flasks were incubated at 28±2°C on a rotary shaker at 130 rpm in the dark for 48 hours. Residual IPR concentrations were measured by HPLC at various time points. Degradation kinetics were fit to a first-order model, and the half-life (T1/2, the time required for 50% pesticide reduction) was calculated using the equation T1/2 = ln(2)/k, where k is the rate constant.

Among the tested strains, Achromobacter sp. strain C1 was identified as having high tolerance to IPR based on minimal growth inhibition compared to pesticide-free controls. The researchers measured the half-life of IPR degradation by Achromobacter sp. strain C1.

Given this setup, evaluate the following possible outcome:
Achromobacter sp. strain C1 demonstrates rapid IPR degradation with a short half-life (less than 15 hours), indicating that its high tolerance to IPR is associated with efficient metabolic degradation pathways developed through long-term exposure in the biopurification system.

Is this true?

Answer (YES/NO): YES